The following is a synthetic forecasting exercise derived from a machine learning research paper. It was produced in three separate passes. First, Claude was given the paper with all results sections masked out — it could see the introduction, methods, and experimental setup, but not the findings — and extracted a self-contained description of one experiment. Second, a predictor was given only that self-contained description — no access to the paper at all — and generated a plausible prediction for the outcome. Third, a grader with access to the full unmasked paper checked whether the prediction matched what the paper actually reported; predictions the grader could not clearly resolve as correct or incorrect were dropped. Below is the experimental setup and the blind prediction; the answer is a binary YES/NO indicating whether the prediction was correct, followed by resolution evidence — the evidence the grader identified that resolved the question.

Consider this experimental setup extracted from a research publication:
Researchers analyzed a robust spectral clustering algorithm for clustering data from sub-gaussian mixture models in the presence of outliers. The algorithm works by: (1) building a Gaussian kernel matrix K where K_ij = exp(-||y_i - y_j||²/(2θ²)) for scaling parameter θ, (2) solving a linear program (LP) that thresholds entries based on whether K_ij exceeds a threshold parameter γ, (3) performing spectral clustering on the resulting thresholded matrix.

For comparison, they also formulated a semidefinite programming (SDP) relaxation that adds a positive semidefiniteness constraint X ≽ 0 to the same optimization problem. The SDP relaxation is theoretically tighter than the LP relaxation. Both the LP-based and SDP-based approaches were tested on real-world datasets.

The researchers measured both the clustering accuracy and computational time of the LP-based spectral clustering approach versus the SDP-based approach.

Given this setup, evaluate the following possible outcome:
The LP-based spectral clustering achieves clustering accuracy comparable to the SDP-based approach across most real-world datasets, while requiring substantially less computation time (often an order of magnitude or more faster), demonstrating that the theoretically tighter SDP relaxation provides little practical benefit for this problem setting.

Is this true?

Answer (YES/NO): YES